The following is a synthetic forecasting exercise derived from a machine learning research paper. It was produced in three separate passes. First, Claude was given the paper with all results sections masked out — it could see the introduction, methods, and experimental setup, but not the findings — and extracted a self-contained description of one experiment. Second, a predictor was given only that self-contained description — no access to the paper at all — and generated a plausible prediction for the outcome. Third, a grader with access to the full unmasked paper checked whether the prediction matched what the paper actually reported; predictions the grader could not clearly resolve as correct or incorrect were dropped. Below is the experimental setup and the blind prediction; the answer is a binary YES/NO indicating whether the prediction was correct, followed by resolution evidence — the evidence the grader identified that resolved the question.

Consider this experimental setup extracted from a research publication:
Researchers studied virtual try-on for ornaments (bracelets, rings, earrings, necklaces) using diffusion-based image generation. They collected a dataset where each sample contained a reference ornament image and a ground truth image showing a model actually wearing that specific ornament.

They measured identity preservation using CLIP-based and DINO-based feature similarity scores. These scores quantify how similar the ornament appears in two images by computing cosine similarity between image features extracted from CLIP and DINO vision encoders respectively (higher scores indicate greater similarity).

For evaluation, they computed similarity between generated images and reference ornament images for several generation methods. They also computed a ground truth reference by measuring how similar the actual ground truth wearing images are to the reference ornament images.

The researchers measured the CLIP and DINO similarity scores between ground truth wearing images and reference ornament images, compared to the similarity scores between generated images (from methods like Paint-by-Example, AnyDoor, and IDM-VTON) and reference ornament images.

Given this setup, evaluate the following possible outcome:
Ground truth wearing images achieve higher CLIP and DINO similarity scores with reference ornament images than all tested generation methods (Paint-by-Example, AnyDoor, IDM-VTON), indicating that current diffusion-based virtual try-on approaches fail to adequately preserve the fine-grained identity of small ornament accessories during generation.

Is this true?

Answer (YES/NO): YES